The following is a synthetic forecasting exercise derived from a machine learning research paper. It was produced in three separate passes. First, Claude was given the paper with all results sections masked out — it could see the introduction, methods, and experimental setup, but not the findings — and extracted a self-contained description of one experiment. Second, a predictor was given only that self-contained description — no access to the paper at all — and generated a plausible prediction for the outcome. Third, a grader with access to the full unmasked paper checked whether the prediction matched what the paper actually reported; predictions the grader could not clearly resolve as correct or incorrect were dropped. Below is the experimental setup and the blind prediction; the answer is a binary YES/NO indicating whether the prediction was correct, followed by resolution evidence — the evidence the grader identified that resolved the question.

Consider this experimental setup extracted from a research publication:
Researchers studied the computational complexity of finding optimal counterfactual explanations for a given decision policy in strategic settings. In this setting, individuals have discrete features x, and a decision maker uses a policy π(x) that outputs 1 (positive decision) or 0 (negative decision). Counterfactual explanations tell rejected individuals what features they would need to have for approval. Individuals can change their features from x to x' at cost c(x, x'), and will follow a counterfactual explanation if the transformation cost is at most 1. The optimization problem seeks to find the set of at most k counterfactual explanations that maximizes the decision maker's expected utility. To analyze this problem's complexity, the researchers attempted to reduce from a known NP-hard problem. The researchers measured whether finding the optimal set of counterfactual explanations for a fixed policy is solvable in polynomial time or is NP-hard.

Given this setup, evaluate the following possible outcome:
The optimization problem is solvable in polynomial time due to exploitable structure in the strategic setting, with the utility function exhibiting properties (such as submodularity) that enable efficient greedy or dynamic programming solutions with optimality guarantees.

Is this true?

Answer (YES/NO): NO